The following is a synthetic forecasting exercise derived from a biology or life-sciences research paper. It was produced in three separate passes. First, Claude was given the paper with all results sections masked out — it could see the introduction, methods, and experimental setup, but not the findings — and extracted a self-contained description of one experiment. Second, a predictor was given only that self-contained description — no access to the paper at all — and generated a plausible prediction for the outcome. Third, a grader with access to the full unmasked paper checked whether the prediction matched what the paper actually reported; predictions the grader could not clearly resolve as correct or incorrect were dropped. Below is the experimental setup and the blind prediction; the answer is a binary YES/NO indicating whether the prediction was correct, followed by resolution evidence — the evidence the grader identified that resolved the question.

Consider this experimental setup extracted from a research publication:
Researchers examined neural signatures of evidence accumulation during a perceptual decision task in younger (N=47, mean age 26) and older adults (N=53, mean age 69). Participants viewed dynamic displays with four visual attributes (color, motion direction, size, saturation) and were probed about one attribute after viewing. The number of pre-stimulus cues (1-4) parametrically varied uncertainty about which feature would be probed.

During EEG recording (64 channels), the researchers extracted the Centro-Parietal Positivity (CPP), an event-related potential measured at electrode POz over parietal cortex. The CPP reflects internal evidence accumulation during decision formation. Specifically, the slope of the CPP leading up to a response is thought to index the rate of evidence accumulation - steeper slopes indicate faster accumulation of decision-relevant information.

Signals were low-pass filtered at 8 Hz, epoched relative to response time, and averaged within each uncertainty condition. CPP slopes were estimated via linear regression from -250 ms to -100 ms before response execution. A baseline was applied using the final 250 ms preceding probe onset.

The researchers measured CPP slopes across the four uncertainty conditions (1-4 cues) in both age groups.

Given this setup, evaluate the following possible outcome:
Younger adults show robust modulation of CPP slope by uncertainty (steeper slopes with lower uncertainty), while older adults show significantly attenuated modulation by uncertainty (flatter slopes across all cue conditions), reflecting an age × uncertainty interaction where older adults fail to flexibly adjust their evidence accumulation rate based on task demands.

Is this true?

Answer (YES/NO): YES